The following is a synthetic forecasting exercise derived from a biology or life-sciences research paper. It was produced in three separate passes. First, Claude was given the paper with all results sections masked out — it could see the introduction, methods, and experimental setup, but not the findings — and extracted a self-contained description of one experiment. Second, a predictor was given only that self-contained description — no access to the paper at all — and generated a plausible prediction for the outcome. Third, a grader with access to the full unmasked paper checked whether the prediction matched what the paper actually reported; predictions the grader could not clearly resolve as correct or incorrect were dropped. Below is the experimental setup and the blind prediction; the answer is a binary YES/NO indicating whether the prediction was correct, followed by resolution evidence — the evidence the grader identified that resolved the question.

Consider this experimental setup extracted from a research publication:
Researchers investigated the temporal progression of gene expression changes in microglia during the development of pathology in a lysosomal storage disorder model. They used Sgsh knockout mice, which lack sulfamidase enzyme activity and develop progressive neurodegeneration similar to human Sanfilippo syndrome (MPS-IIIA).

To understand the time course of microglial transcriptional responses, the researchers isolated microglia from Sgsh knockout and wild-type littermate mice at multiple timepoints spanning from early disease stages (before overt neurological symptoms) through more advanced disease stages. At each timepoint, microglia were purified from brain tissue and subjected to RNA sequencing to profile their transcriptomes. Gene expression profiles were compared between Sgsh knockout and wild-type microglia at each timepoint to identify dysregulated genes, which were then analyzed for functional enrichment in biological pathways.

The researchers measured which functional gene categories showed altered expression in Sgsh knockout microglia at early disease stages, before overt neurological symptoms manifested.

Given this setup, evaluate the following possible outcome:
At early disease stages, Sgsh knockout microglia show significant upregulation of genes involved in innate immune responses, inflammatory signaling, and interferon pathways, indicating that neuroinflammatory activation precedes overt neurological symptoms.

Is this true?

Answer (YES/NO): NO